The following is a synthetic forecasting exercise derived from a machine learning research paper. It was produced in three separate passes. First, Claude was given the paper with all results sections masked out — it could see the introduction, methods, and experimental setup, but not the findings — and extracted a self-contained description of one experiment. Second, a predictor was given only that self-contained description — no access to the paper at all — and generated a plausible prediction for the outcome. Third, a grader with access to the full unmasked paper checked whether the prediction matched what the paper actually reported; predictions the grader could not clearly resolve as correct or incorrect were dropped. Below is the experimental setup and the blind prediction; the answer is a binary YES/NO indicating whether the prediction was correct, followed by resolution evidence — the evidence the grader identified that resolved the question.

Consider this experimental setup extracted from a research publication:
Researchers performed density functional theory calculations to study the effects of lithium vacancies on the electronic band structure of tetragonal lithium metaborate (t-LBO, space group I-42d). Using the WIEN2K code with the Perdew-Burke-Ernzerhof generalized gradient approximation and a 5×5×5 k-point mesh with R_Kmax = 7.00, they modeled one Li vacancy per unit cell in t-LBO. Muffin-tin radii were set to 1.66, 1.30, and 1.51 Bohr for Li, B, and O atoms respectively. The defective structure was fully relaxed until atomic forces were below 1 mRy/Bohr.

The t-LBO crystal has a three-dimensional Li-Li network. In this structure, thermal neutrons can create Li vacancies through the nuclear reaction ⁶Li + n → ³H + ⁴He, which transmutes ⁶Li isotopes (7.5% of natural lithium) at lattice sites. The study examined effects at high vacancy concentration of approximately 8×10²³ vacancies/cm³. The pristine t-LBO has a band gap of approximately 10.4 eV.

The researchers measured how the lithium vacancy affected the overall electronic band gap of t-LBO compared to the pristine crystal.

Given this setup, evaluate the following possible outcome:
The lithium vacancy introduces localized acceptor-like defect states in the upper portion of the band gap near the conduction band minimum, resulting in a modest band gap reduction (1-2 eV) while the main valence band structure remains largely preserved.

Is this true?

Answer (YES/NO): NO